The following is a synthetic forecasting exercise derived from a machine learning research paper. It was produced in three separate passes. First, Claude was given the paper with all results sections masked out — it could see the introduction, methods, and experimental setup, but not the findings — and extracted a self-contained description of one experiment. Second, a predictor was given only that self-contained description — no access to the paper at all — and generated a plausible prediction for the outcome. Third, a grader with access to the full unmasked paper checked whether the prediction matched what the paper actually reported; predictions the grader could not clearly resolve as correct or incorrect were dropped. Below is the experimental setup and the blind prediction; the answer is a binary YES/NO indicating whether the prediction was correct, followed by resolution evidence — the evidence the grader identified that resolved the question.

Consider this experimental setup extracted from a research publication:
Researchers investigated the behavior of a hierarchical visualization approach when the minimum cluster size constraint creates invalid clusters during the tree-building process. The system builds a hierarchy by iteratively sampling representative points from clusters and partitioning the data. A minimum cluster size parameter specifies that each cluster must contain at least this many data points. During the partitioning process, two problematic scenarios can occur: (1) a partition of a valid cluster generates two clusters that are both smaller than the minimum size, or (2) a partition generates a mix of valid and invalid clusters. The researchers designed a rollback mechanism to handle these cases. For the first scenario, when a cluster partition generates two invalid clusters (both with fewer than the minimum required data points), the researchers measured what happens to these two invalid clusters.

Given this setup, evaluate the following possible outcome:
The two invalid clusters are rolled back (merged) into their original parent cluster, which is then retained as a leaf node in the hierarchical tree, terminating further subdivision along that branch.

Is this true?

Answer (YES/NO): YES